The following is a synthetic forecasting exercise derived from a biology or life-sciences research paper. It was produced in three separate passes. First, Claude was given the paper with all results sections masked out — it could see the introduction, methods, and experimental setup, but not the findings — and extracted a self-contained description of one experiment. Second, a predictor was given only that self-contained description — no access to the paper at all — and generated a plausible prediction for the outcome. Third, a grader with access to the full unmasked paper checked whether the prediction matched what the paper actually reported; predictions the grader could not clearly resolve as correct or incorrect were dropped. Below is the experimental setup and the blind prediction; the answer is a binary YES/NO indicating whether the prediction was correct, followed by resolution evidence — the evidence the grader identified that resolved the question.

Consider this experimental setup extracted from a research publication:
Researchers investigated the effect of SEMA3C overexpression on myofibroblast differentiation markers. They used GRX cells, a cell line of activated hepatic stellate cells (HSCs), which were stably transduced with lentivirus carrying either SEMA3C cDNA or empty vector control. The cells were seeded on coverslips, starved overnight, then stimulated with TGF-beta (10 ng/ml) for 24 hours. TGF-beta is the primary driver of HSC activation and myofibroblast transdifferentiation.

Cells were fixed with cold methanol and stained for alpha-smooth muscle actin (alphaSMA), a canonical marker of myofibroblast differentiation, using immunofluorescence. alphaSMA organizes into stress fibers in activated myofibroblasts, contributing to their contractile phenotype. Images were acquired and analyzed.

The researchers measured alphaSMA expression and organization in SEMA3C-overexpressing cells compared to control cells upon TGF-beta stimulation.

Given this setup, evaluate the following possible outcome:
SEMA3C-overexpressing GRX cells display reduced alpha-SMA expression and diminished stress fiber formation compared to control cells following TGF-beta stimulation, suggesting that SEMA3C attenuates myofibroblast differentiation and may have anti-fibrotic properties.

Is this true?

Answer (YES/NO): NO